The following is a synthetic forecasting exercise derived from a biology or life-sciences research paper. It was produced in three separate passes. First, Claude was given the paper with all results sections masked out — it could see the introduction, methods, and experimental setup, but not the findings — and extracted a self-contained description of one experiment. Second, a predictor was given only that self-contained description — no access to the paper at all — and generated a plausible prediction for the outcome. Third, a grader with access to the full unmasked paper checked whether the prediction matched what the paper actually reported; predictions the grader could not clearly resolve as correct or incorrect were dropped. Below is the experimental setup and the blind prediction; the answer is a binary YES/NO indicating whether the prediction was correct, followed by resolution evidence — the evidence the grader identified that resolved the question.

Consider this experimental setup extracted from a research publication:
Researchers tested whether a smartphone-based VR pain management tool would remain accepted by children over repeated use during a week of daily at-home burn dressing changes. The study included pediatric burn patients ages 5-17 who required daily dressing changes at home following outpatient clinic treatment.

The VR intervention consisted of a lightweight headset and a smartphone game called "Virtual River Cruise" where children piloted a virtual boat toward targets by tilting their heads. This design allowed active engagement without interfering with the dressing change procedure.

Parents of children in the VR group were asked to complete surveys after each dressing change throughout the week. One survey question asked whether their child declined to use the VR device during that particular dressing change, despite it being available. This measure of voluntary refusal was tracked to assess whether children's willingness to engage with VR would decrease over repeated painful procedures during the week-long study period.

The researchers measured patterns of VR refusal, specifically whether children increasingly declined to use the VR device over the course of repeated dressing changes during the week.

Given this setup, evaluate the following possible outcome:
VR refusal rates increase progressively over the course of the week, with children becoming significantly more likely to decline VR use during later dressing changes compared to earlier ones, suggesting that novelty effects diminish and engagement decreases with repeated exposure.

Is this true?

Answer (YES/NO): NO